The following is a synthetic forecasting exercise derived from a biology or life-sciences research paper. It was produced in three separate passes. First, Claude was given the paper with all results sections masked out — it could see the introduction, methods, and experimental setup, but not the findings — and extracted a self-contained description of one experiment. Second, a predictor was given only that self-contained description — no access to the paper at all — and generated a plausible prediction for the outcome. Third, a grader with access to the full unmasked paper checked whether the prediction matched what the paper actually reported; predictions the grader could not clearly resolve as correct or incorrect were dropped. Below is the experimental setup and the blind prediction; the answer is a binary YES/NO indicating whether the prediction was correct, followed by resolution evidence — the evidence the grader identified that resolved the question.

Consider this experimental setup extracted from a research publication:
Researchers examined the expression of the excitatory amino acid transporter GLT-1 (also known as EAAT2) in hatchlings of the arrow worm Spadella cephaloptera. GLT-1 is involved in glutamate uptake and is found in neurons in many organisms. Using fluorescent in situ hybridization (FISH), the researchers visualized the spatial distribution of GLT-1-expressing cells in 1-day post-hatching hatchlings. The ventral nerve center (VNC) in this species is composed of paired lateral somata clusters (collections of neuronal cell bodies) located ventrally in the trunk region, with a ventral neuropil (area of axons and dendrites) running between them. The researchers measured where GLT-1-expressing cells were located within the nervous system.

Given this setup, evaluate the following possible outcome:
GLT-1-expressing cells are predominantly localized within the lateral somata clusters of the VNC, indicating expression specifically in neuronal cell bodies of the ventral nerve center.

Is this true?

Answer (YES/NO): YES